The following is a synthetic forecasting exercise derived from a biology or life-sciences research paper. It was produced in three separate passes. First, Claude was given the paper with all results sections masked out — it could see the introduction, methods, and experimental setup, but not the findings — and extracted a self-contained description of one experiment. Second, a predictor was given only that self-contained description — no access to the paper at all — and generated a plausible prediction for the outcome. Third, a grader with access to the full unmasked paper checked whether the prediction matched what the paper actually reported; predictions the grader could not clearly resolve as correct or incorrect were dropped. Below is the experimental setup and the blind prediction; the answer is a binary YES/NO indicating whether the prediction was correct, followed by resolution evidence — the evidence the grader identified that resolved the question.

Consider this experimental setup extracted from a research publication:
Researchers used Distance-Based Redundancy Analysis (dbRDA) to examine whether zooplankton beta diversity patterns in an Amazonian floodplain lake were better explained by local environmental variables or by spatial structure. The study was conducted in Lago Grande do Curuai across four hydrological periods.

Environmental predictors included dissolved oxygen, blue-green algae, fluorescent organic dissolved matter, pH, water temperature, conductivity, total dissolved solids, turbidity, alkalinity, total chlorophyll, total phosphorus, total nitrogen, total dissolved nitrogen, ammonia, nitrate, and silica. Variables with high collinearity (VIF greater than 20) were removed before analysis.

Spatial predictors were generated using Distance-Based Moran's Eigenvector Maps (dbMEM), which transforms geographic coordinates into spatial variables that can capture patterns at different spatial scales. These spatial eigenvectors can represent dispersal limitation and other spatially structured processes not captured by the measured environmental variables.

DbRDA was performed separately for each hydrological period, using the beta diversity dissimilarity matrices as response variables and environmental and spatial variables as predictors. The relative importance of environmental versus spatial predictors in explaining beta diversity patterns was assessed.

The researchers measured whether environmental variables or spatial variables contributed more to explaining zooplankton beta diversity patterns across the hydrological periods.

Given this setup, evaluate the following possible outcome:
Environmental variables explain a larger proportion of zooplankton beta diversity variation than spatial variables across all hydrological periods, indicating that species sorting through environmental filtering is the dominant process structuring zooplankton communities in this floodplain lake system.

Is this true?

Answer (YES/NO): NO